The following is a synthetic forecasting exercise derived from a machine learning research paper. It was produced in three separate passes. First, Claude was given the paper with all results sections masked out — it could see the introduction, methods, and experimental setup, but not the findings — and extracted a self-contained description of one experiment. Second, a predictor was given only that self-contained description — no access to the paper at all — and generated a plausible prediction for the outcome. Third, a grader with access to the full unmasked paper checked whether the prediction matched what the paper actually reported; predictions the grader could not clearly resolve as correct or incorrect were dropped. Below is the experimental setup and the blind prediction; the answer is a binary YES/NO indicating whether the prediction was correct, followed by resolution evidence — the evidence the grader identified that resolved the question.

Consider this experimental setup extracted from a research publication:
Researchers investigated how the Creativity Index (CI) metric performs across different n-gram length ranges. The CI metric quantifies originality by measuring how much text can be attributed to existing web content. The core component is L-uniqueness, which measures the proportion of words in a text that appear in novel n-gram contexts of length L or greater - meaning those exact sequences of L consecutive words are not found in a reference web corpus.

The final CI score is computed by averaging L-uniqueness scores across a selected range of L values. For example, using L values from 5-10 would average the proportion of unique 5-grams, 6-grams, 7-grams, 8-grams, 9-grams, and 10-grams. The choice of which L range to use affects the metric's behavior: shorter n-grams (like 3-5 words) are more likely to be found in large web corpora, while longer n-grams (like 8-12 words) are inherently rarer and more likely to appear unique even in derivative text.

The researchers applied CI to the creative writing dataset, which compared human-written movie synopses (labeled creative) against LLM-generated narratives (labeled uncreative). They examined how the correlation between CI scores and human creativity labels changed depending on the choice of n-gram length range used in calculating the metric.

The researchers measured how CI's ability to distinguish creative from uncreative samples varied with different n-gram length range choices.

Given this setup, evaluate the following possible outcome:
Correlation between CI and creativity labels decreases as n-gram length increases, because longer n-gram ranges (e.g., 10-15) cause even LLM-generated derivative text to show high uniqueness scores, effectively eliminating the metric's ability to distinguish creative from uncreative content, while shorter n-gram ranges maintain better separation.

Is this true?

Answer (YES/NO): YES